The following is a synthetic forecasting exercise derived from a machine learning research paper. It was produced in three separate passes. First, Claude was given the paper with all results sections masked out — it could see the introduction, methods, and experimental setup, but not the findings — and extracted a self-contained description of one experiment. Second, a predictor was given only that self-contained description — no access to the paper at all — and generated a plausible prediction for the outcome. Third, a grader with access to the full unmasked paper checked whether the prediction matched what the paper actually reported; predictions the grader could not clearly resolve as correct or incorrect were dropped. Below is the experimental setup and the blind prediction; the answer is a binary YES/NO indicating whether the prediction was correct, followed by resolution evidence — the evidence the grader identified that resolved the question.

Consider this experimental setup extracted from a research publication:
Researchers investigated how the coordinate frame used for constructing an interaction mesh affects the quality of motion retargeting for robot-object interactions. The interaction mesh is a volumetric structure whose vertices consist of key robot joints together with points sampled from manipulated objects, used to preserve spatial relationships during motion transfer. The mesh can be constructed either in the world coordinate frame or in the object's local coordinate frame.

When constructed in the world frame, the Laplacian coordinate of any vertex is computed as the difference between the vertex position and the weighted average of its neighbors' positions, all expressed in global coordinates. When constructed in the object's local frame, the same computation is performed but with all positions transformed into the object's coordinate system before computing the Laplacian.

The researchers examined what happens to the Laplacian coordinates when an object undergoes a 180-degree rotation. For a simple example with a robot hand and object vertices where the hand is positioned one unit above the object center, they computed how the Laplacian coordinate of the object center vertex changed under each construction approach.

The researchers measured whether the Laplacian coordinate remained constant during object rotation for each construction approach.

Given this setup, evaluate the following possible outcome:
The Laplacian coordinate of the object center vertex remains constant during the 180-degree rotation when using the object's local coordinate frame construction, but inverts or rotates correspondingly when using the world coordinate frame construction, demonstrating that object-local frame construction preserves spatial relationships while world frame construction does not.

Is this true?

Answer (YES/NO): YES